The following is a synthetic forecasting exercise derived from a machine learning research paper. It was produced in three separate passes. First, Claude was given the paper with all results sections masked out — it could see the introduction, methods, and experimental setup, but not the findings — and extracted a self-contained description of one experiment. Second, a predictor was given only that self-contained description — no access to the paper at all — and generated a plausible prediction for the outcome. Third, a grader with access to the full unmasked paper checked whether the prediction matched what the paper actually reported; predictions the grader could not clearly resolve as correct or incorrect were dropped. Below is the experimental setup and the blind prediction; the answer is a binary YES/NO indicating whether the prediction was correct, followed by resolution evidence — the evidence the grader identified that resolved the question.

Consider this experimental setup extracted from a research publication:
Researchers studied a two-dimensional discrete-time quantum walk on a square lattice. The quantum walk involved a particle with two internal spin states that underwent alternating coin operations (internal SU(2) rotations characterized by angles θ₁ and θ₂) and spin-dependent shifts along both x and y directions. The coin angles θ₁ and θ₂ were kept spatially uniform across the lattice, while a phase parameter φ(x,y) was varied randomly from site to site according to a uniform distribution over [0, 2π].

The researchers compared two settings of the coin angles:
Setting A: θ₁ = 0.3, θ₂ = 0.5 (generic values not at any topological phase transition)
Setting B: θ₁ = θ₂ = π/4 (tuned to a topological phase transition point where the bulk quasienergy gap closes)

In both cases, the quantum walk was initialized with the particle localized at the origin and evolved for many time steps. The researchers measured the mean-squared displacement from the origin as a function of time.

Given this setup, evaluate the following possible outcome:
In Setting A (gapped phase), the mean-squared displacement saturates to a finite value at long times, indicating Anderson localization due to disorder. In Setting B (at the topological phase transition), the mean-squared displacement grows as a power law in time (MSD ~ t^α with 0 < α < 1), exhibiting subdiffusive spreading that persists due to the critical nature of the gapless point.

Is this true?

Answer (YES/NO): NO